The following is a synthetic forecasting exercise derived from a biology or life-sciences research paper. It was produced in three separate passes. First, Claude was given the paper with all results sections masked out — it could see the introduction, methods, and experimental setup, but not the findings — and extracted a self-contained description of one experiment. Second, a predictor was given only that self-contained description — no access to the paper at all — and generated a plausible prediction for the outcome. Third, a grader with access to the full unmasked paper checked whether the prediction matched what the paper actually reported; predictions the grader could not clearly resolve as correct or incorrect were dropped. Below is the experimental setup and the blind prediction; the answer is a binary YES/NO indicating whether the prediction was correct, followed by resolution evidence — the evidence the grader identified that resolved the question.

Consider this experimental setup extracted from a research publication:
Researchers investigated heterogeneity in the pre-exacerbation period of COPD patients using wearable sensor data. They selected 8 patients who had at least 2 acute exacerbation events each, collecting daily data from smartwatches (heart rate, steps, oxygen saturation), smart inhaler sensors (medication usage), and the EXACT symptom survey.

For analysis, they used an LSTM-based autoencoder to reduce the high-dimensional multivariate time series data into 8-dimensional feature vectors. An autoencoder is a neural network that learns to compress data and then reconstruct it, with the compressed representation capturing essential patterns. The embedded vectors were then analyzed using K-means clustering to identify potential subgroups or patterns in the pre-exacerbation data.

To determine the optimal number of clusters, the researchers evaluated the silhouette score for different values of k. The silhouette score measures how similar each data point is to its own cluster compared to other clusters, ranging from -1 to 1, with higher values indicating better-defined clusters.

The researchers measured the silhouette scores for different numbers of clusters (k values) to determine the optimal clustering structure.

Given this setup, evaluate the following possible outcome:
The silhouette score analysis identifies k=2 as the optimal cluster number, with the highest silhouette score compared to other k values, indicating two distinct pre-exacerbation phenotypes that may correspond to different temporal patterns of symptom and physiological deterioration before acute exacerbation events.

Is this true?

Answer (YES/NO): YES